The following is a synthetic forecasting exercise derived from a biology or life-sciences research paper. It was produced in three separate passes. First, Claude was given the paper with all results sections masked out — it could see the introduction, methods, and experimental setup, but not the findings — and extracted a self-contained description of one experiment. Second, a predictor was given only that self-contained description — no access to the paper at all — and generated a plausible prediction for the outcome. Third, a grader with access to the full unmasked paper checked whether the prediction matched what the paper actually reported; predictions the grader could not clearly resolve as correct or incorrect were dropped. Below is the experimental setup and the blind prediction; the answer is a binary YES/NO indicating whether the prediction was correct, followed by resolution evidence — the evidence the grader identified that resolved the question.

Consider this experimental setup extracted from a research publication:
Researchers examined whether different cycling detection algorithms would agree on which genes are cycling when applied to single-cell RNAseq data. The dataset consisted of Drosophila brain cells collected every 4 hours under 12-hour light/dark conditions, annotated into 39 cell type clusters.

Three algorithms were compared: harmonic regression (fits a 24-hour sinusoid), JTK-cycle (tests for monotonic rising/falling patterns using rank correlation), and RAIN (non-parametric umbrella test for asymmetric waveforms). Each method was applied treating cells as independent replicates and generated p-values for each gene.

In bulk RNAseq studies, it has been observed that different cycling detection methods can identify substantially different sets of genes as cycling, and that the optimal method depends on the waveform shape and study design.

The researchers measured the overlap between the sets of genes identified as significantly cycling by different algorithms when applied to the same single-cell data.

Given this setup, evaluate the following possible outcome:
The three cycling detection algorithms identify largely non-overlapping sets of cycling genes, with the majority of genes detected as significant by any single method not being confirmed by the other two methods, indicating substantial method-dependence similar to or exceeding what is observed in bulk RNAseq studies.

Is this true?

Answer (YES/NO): NO